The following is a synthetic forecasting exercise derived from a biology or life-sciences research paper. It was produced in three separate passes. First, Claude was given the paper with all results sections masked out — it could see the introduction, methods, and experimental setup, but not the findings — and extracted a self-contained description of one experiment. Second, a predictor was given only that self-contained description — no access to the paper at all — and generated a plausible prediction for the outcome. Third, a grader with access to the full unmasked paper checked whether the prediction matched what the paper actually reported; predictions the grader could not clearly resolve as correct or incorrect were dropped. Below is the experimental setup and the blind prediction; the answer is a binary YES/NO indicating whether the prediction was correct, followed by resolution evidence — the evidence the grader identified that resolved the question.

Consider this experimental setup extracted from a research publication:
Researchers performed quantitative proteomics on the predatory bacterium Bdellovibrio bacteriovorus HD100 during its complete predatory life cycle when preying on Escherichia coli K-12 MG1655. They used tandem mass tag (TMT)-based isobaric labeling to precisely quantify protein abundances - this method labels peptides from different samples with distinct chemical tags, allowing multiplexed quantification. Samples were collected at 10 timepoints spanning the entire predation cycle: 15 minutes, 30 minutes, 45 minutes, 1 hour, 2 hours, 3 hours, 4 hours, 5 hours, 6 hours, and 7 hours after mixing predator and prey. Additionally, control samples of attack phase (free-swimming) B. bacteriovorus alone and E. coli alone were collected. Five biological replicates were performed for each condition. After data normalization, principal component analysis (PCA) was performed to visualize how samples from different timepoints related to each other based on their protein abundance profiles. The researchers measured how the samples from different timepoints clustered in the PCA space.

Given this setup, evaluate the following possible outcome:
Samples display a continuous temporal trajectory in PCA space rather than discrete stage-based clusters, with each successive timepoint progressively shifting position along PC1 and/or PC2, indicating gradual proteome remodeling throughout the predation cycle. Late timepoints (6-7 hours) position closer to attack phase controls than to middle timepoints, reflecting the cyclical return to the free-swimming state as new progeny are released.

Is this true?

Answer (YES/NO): YES